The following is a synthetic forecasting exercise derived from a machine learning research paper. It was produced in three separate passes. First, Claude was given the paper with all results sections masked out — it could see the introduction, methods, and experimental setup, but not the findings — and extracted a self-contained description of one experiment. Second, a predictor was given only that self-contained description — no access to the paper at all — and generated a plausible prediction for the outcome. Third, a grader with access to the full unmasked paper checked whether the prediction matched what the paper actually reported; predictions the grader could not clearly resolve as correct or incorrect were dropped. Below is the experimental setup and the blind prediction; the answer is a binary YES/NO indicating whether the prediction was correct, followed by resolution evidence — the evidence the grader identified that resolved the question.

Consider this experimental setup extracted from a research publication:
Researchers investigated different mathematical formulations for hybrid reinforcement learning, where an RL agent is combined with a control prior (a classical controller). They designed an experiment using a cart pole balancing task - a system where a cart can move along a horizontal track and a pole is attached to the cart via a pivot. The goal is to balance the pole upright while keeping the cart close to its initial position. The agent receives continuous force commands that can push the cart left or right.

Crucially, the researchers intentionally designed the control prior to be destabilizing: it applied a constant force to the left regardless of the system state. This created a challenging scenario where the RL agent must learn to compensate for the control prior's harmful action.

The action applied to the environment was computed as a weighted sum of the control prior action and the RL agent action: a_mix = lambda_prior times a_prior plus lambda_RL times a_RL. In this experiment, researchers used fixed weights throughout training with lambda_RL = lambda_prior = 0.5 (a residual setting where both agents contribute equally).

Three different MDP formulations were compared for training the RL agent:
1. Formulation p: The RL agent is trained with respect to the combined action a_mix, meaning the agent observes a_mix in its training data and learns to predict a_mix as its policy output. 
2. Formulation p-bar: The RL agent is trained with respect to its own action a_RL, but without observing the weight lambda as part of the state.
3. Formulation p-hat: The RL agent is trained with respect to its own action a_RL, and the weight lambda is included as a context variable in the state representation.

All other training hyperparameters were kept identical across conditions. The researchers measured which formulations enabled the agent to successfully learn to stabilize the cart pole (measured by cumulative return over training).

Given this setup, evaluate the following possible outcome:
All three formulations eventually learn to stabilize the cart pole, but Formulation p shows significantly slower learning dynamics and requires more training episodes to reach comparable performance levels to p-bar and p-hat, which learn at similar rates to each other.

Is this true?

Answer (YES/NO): NO